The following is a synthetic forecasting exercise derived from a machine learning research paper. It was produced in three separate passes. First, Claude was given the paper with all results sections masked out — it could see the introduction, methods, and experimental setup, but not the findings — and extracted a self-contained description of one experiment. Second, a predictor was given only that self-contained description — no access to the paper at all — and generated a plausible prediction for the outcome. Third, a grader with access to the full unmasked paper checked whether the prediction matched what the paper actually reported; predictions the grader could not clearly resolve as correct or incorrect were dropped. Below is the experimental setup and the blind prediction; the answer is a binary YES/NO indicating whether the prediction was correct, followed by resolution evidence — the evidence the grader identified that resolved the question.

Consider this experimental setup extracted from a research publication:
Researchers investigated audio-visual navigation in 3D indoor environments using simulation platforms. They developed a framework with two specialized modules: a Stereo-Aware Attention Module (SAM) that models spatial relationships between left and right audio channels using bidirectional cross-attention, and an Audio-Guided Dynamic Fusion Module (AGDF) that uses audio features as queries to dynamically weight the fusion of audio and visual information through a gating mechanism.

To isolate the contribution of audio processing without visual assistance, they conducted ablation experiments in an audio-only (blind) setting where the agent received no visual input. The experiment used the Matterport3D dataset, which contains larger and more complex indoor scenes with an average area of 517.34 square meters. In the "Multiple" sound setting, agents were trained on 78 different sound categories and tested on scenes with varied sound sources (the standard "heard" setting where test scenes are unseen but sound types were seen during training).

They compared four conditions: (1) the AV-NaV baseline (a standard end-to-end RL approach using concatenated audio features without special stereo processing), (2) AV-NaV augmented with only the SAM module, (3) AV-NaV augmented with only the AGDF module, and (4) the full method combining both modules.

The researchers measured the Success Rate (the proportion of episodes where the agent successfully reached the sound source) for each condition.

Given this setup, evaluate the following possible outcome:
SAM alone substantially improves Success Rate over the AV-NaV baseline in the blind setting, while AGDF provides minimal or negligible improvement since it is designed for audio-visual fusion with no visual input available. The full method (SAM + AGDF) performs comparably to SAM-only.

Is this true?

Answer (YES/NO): NO